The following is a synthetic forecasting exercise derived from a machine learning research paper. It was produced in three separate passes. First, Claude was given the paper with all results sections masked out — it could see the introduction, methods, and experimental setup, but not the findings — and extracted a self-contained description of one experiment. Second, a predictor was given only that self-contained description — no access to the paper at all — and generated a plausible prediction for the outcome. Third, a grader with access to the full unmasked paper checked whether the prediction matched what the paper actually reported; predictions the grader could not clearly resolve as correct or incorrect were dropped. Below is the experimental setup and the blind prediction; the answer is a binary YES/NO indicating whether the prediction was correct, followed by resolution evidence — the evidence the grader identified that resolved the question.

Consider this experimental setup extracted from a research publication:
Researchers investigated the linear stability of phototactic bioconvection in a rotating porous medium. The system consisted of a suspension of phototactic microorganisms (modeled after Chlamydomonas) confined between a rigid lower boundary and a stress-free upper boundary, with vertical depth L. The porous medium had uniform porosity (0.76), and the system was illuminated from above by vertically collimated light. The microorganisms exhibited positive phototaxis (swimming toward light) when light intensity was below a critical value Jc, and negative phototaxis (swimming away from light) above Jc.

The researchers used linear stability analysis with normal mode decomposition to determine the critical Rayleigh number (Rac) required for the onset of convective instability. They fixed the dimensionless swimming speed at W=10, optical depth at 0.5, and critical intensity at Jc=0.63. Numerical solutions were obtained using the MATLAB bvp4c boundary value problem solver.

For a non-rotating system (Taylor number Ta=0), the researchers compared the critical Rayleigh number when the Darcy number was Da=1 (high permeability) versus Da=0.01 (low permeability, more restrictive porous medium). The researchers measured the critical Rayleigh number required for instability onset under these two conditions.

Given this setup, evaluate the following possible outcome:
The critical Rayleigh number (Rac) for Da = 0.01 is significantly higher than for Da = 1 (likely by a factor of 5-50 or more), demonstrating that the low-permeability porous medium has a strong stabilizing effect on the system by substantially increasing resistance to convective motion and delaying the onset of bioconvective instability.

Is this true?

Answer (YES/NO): NO